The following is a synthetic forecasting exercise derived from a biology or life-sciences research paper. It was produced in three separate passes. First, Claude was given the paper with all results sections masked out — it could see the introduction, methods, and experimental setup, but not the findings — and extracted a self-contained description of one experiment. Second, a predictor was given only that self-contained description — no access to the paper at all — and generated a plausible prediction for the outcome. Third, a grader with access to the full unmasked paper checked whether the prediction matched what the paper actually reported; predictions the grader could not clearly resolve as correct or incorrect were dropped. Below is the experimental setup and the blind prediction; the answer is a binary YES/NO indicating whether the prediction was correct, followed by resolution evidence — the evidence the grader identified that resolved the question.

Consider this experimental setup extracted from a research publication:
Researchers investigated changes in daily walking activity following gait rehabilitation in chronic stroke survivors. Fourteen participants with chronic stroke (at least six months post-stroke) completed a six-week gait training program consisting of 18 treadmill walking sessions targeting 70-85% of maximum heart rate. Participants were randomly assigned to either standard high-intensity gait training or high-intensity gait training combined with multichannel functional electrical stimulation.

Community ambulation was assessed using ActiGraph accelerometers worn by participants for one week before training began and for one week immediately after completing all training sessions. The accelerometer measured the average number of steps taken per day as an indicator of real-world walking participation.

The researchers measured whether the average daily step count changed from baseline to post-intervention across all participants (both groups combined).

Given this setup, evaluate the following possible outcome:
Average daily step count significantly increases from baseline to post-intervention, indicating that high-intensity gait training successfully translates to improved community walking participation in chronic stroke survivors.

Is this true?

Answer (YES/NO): NO